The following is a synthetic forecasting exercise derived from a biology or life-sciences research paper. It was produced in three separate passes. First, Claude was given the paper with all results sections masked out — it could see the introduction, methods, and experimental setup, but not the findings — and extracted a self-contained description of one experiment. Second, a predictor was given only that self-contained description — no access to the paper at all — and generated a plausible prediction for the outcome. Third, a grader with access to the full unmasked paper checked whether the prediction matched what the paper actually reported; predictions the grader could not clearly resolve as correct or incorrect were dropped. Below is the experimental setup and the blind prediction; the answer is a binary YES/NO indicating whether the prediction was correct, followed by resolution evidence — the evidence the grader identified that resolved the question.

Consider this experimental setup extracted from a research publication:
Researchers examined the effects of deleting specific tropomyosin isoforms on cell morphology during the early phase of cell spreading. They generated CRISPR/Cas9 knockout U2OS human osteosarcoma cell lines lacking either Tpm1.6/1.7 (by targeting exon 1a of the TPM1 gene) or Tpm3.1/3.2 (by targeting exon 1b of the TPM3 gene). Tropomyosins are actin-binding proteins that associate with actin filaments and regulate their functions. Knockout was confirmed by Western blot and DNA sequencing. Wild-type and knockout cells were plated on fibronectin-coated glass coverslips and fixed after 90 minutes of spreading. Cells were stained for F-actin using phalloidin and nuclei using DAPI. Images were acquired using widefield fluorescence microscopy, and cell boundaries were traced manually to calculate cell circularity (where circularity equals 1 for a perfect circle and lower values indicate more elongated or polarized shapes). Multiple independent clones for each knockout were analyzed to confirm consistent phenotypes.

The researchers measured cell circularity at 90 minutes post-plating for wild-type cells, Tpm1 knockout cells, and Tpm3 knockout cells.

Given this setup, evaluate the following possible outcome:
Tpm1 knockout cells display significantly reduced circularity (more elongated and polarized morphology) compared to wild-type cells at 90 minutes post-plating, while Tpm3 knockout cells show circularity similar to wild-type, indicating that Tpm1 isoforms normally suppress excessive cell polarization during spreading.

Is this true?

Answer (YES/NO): NO